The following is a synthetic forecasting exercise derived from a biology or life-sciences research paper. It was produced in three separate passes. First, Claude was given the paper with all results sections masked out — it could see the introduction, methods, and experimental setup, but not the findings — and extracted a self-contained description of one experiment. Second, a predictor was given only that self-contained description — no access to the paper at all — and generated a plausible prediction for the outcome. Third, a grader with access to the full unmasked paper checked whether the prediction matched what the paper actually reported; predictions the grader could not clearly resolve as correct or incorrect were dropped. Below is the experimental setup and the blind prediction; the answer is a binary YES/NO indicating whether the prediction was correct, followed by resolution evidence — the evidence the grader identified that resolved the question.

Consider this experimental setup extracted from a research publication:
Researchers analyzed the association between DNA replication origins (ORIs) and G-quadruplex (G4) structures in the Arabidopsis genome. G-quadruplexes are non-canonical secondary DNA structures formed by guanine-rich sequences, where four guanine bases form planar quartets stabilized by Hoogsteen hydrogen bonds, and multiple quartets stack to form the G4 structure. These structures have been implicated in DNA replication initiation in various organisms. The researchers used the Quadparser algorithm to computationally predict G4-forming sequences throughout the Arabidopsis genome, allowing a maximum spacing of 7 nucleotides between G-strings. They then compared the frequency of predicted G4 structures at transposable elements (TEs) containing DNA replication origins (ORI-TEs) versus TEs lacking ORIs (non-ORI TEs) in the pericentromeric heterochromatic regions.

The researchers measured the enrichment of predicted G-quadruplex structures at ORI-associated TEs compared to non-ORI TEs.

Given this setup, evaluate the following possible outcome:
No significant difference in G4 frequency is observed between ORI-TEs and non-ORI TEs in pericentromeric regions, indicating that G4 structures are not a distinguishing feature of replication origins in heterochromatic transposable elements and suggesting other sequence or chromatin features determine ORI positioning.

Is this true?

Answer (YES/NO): YES